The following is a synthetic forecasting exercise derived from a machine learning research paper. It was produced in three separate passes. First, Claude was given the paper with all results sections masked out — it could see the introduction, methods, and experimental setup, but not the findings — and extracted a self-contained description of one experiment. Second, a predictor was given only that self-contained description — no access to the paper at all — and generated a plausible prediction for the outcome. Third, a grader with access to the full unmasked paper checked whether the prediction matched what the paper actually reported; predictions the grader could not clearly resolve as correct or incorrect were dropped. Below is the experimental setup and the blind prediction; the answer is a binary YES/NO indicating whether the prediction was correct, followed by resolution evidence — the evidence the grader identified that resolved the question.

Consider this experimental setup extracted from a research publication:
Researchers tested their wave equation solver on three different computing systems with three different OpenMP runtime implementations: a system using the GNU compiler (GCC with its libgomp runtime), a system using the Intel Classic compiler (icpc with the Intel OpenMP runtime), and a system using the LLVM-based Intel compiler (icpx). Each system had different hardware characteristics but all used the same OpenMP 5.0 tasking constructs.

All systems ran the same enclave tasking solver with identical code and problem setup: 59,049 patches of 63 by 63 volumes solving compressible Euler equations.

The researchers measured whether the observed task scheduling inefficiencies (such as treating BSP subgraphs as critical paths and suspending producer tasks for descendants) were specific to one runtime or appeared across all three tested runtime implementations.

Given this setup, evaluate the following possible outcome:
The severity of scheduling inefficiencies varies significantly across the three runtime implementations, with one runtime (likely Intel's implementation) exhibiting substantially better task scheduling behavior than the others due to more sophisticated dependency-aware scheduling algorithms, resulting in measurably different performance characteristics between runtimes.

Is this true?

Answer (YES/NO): NO